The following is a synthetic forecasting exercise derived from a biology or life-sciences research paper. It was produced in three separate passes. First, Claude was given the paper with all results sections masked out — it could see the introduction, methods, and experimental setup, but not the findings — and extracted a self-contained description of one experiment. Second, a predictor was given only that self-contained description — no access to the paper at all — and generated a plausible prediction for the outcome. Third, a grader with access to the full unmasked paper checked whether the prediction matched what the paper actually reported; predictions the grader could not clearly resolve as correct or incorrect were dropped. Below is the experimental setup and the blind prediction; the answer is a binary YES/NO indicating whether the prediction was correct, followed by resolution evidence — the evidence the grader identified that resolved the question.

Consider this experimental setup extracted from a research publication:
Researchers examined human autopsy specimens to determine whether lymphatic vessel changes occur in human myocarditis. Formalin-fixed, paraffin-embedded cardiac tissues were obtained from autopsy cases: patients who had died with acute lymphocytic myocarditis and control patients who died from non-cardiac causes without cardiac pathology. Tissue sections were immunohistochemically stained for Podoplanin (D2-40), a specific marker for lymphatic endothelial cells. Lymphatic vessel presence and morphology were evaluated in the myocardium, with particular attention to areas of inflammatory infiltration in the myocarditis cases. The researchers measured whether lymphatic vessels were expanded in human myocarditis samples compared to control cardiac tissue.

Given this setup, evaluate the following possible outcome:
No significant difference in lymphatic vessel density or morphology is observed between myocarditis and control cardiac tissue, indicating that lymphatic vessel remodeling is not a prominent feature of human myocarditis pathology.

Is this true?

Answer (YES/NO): NO